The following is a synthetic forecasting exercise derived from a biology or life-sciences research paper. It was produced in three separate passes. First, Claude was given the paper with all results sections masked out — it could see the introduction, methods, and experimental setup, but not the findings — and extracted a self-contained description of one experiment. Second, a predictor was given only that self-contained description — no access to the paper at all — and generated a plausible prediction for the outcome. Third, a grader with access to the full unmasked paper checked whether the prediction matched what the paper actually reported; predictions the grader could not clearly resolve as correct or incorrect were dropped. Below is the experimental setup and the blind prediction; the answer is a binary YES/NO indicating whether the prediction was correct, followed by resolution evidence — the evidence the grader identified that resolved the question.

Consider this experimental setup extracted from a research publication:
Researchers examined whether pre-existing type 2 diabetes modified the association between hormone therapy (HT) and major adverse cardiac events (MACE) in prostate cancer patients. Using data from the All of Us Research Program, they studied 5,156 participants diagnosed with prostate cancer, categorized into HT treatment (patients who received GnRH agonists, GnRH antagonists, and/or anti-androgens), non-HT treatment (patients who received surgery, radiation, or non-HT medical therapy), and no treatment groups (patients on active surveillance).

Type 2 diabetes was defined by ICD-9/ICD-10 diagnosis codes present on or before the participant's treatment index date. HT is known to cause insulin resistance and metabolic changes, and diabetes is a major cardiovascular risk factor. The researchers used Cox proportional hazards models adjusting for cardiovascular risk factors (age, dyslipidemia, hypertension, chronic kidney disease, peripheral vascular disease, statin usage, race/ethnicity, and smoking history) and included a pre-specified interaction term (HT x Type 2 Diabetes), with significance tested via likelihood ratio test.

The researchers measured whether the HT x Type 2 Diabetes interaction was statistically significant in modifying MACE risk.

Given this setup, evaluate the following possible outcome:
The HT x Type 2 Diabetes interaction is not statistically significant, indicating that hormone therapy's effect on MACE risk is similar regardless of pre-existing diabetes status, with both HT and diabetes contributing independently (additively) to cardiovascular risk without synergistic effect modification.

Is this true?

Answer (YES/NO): YES